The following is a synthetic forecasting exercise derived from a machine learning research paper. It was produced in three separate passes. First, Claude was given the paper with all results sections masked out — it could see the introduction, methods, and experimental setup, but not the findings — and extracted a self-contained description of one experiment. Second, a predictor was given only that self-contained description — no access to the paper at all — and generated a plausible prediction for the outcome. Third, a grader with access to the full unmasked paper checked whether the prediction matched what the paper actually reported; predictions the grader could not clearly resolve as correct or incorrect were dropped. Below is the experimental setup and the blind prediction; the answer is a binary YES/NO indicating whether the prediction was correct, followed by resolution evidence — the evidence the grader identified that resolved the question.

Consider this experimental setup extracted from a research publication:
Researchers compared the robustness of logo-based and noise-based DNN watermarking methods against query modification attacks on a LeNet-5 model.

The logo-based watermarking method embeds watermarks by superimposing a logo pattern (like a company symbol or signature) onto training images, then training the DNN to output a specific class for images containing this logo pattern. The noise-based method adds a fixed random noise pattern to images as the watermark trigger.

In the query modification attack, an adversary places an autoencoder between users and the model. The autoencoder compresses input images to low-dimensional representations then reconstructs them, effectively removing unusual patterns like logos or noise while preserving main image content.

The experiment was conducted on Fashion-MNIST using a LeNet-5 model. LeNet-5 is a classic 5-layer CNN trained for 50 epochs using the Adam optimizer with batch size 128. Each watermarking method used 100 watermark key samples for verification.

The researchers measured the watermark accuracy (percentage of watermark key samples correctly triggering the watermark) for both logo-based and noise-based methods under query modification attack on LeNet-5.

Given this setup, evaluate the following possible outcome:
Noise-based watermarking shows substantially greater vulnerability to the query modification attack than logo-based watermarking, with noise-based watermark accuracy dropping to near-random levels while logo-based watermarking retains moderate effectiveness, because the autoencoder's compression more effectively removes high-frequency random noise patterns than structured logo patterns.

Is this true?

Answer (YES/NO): NO